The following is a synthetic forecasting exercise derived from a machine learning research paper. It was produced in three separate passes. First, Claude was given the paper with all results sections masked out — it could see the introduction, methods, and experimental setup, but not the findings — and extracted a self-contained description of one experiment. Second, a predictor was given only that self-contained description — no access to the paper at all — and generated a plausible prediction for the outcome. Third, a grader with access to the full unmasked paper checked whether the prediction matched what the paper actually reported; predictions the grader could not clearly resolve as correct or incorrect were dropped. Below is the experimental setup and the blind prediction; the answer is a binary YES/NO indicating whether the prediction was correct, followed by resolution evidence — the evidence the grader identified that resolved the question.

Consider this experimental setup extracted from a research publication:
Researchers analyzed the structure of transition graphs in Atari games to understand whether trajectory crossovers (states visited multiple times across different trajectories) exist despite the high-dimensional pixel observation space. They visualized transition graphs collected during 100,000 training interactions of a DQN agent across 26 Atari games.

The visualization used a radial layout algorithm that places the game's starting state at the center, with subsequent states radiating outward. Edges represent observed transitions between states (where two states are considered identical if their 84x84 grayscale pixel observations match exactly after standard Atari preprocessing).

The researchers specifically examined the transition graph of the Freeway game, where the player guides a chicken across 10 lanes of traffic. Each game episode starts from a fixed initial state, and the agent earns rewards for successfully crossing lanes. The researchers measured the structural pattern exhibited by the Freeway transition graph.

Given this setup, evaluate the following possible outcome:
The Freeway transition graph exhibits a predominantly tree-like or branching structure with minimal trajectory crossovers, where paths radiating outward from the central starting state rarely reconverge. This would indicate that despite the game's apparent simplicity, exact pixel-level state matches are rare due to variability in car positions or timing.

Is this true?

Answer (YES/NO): NO